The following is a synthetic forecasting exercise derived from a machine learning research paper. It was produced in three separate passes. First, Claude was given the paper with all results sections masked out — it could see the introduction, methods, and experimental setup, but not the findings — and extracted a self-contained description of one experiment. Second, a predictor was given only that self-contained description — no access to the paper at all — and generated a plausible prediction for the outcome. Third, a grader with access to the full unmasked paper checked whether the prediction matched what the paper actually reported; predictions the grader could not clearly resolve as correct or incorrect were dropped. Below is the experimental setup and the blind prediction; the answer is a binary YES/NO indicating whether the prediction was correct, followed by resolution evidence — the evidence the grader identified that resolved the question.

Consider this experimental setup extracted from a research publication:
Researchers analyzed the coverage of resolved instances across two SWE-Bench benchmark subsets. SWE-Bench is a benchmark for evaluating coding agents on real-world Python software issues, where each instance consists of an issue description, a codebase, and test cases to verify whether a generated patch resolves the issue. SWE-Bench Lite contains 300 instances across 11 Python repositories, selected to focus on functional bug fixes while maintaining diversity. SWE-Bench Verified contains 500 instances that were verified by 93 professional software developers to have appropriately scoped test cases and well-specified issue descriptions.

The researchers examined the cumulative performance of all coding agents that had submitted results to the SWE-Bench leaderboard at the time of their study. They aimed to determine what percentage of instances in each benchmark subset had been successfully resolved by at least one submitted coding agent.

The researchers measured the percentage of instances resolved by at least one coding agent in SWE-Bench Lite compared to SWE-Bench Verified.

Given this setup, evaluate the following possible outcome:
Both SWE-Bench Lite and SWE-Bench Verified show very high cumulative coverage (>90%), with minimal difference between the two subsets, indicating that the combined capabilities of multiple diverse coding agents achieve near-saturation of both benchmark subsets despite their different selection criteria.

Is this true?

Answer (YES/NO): NO